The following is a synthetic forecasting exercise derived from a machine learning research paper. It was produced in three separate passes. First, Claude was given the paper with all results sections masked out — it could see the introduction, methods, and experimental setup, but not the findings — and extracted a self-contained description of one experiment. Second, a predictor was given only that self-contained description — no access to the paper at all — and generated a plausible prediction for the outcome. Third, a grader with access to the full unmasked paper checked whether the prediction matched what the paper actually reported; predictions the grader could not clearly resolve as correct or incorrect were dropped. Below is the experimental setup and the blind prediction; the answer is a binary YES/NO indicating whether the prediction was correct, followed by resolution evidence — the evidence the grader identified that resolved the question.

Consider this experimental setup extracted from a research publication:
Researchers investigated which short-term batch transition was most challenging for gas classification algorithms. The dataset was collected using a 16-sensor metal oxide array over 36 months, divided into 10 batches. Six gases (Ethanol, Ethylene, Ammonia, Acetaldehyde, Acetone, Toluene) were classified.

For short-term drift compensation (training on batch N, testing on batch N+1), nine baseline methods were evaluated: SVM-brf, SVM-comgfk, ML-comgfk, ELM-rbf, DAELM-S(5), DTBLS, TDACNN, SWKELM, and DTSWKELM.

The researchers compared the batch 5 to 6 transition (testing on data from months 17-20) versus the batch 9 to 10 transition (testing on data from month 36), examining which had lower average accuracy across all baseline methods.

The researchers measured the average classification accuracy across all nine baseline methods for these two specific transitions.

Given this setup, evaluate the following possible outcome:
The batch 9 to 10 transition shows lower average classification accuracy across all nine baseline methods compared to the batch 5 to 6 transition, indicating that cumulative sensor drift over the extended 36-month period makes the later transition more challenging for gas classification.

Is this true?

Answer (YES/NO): YES